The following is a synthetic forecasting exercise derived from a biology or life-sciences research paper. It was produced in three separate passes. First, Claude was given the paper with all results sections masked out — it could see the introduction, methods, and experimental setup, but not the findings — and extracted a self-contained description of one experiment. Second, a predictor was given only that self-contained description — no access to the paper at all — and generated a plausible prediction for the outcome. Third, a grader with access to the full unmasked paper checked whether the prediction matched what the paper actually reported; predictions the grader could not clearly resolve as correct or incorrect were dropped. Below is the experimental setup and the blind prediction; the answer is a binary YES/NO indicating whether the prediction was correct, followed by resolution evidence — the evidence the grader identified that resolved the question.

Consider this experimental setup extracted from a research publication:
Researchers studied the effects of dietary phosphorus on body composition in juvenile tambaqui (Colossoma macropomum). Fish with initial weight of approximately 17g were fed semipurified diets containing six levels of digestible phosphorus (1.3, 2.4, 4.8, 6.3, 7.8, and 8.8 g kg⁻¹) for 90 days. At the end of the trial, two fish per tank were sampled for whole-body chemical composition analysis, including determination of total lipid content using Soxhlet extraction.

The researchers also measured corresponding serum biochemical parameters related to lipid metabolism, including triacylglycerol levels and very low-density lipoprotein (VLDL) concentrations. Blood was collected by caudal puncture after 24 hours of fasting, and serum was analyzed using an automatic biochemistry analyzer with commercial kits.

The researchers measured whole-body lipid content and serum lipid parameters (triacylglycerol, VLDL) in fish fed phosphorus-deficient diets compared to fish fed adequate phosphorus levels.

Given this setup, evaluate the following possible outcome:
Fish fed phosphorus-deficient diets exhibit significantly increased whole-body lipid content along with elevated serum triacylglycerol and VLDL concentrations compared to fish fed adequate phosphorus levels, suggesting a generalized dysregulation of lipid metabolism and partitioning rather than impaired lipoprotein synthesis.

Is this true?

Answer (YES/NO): YES